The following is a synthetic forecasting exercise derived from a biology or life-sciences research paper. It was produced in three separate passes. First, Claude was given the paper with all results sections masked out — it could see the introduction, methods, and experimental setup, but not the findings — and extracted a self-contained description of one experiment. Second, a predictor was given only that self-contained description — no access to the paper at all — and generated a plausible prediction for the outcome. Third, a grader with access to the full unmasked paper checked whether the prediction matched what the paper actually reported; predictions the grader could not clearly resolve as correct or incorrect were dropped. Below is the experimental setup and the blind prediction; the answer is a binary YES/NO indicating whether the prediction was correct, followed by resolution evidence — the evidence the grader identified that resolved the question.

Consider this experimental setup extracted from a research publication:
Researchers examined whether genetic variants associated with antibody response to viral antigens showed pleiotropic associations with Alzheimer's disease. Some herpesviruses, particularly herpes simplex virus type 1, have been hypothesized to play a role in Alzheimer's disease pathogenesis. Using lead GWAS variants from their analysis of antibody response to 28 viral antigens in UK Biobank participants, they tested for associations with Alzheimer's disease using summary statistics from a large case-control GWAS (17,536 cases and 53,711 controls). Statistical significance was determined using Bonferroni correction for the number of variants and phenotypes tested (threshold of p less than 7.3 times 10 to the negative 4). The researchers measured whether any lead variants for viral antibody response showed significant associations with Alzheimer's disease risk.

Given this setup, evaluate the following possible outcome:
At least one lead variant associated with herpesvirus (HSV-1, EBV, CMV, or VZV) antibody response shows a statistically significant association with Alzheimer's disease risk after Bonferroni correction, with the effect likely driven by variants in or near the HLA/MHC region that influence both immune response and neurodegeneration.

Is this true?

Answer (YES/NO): YES